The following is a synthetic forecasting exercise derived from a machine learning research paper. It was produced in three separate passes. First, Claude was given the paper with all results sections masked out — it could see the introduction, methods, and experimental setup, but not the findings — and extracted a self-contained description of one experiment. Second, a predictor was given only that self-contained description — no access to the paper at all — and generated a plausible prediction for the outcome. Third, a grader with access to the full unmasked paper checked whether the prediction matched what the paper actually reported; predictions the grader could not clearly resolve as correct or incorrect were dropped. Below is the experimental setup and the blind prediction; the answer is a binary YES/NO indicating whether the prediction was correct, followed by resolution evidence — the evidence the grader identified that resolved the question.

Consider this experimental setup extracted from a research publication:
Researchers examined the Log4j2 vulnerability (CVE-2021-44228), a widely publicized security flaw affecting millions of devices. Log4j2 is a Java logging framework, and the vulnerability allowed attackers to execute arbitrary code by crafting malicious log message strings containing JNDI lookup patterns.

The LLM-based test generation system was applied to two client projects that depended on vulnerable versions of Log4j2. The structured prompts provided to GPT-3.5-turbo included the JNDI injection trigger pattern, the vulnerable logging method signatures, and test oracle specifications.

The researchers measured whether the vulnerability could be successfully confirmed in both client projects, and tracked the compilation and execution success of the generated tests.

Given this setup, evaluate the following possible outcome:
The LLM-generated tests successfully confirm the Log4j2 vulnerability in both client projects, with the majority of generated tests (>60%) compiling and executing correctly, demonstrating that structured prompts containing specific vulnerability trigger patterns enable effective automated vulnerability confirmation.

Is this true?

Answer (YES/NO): YES